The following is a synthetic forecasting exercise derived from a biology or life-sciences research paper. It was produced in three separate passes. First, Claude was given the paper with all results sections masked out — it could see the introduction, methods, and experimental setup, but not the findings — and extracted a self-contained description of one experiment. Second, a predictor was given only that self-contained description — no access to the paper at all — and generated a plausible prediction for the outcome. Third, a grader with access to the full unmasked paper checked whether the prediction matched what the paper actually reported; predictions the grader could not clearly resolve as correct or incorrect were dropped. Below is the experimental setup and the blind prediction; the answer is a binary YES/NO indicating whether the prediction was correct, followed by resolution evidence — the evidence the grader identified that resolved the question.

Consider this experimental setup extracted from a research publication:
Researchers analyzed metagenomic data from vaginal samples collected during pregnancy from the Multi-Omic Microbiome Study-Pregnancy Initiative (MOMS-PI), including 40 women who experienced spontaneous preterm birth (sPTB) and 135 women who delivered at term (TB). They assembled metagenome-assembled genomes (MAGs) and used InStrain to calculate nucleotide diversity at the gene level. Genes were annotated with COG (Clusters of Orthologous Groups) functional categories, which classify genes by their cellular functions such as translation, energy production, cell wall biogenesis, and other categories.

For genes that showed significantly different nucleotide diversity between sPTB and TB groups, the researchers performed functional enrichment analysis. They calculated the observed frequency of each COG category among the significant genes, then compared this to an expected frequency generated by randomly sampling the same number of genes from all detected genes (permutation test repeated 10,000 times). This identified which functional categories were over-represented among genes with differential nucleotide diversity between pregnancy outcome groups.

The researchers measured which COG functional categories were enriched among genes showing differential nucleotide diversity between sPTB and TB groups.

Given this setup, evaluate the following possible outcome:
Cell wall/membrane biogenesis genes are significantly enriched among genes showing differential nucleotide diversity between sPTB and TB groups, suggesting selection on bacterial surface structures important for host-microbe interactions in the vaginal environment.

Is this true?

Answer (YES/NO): NO